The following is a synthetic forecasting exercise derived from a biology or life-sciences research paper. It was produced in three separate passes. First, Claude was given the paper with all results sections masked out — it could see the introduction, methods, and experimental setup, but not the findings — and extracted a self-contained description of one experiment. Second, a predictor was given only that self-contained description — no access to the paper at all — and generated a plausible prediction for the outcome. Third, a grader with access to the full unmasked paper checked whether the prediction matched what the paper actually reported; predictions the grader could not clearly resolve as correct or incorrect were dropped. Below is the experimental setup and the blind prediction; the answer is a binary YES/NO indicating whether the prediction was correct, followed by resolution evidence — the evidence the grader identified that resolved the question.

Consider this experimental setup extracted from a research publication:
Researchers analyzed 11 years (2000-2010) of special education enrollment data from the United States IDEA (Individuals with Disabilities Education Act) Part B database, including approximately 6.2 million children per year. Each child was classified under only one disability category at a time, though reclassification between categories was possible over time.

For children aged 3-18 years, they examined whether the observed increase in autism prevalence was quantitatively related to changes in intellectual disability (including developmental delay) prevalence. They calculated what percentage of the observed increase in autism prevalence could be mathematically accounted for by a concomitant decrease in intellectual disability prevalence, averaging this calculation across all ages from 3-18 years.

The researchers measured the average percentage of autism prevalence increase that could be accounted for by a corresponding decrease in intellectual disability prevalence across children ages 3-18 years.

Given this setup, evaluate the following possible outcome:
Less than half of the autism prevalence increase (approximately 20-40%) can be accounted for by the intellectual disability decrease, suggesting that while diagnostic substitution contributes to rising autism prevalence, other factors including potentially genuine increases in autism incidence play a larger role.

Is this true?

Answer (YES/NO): NO